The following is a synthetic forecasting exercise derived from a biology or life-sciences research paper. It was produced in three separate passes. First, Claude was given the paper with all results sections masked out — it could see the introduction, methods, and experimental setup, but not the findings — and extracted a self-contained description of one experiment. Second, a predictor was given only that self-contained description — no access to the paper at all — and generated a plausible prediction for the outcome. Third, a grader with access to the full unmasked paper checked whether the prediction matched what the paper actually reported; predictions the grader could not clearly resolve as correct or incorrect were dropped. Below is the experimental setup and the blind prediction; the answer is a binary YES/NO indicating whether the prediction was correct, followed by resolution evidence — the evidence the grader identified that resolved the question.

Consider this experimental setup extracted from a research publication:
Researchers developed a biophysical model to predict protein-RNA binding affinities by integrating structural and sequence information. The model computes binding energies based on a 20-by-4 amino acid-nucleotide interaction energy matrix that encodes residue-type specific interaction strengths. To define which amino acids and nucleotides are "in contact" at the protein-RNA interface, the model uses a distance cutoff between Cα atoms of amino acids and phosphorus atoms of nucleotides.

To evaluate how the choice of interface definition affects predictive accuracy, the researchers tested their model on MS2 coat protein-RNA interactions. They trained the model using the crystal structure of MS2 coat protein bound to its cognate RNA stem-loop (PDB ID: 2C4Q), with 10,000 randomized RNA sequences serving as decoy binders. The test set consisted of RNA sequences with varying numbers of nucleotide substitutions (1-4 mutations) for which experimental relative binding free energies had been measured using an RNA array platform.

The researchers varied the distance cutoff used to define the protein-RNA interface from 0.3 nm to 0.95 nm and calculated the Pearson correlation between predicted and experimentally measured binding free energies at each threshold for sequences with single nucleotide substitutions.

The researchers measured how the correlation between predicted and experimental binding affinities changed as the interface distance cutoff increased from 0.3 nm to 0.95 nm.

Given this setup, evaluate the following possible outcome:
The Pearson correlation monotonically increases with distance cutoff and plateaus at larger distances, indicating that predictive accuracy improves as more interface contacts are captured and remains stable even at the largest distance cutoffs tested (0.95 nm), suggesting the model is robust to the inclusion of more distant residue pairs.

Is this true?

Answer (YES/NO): NO